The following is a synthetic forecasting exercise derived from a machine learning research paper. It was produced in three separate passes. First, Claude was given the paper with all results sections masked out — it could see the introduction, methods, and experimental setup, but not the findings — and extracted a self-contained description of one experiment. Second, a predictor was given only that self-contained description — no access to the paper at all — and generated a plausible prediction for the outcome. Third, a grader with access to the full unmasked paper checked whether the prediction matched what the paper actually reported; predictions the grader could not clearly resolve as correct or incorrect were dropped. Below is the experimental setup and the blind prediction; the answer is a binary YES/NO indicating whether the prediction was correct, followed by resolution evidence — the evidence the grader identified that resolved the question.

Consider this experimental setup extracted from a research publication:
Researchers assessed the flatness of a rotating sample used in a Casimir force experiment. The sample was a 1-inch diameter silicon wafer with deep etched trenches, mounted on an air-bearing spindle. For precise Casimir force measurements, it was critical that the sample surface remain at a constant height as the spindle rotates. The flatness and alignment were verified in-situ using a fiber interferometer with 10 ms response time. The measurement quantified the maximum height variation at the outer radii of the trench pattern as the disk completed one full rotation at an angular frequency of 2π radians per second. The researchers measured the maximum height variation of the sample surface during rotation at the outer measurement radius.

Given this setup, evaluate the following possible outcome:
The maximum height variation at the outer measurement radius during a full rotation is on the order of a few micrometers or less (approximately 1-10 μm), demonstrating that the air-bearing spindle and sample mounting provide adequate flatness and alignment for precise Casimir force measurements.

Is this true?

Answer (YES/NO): NO